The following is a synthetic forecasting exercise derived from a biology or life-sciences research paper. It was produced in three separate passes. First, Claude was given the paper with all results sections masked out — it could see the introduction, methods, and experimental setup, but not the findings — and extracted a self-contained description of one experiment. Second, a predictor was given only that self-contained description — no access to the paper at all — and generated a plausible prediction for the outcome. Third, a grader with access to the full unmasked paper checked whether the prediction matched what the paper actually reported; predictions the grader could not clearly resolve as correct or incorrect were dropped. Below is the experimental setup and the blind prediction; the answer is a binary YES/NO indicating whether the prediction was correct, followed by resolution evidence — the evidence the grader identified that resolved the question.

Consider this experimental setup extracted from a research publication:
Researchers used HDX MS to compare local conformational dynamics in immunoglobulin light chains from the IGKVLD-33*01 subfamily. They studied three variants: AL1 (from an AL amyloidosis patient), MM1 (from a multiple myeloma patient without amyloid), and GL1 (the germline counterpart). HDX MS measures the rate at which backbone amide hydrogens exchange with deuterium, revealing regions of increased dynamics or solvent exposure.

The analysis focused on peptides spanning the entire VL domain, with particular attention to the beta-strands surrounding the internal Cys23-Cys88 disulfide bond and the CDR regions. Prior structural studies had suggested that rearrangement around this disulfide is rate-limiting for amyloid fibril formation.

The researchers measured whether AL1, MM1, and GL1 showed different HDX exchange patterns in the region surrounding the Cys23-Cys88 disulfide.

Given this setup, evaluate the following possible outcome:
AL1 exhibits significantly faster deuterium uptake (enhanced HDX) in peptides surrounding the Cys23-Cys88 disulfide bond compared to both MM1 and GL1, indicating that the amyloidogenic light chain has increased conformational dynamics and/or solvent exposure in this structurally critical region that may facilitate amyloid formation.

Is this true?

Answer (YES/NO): NO